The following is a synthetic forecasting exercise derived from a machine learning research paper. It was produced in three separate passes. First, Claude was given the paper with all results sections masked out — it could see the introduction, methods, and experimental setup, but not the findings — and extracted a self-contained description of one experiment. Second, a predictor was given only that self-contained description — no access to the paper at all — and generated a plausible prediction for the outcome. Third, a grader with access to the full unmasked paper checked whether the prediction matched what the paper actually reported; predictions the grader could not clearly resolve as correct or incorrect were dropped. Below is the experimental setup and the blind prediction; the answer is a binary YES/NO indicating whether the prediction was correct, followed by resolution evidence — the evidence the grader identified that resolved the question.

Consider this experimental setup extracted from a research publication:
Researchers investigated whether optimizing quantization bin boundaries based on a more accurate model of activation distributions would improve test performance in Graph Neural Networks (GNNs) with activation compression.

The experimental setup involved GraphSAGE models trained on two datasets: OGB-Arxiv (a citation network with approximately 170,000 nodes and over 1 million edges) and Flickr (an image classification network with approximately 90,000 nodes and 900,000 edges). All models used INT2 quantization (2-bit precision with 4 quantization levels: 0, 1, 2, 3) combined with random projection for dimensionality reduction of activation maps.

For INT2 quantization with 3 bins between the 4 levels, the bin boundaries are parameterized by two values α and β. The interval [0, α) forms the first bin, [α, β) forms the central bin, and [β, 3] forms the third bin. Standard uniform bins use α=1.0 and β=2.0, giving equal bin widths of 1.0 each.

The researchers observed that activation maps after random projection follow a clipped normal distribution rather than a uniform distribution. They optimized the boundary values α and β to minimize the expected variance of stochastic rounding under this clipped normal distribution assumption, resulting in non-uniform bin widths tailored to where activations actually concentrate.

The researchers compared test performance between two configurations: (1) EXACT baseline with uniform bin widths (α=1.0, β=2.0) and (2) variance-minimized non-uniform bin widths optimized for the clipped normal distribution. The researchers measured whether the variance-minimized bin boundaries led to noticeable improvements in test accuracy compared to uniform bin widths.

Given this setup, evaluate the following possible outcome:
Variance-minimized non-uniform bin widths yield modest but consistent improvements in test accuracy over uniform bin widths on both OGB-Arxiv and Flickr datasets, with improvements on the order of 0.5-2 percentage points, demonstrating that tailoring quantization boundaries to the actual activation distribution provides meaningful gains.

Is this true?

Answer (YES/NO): NO